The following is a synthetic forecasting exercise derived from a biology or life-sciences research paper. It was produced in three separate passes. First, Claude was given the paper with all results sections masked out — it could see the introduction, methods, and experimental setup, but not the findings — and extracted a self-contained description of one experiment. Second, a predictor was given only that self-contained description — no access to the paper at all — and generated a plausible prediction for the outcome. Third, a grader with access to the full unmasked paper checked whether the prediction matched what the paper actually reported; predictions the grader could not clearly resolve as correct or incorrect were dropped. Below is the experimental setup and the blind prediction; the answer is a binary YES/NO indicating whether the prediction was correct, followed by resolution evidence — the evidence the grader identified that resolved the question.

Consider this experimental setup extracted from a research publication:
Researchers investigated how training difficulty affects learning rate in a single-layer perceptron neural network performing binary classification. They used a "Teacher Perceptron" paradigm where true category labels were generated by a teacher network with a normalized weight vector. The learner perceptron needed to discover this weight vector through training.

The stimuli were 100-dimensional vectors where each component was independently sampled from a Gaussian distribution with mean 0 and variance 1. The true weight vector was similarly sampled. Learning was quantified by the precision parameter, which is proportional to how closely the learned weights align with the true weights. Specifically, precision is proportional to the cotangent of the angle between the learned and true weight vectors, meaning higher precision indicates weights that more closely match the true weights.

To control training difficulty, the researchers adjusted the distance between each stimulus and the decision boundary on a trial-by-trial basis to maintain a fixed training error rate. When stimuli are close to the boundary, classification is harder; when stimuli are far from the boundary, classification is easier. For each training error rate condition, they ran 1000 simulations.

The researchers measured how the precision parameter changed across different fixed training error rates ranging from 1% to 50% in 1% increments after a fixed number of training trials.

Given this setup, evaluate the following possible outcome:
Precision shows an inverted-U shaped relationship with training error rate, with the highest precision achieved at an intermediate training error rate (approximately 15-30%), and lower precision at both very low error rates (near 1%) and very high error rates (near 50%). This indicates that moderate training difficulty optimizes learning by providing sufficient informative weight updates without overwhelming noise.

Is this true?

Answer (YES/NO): YES